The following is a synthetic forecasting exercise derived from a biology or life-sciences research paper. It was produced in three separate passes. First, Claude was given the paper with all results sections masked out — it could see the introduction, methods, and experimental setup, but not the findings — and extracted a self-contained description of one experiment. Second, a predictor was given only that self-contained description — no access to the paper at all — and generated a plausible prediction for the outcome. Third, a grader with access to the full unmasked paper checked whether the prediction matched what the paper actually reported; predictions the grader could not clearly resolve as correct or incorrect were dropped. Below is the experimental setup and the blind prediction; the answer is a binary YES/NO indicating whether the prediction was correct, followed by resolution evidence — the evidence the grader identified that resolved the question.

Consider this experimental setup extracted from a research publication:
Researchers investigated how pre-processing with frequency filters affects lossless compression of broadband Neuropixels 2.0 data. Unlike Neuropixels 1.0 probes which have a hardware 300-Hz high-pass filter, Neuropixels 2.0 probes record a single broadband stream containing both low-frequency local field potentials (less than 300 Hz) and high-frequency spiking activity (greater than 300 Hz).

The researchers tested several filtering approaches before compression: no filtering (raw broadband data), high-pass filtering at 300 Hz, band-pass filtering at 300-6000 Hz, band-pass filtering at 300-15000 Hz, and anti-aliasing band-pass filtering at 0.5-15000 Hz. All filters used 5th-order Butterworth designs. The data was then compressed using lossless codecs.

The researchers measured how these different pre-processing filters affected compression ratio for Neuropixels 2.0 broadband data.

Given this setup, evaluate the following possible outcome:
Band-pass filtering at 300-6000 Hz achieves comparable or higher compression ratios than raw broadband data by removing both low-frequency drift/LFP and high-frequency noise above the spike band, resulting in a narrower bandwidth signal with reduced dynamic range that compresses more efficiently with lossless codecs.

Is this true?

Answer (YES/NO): YES